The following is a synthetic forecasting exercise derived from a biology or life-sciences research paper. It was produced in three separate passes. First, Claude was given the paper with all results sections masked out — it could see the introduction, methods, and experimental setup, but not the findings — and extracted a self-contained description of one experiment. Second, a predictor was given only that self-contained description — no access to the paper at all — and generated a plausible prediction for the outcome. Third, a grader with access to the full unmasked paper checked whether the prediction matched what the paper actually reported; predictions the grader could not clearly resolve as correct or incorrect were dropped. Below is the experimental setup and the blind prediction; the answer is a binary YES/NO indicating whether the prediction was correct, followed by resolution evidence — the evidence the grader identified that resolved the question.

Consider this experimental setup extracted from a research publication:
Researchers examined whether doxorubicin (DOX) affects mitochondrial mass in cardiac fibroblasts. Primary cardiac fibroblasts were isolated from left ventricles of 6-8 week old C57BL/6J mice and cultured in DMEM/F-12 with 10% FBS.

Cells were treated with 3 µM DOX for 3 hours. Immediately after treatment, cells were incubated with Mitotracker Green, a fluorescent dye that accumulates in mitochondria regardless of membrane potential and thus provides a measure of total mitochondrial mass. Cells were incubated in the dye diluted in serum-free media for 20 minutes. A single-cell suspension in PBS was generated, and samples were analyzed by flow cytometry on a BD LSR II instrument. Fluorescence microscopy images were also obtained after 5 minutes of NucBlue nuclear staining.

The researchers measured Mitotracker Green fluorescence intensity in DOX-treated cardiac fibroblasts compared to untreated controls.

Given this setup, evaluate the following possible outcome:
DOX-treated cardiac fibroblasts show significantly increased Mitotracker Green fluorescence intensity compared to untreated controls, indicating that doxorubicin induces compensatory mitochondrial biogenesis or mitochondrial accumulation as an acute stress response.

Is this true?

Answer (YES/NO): NO